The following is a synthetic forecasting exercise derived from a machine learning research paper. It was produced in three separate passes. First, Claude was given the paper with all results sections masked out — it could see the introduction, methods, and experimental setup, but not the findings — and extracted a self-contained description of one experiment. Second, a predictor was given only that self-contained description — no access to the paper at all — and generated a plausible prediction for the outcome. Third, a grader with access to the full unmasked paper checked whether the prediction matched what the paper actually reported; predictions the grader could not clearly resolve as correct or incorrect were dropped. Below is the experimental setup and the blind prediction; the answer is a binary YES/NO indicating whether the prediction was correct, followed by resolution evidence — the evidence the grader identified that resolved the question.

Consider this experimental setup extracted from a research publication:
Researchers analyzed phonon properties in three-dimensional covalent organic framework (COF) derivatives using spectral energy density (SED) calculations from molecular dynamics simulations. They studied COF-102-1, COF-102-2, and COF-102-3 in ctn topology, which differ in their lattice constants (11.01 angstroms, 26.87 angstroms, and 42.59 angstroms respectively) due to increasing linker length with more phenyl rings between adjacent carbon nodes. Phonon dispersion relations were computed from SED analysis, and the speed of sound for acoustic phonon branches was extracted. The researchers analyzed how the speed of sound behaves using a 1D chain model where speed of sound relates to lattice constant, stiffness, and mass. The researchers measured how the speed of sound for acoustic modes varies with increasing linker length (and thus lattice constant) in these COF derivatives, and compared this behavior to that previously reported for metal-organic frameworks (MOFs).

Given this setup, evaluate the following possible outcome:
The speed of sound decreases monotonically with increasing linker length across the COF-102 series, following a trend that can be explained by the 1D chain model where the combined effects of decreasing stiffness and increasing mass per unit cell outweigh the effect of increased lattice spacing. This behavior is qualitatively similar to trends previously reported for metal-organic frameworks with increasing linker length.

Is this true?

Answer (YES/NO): NO